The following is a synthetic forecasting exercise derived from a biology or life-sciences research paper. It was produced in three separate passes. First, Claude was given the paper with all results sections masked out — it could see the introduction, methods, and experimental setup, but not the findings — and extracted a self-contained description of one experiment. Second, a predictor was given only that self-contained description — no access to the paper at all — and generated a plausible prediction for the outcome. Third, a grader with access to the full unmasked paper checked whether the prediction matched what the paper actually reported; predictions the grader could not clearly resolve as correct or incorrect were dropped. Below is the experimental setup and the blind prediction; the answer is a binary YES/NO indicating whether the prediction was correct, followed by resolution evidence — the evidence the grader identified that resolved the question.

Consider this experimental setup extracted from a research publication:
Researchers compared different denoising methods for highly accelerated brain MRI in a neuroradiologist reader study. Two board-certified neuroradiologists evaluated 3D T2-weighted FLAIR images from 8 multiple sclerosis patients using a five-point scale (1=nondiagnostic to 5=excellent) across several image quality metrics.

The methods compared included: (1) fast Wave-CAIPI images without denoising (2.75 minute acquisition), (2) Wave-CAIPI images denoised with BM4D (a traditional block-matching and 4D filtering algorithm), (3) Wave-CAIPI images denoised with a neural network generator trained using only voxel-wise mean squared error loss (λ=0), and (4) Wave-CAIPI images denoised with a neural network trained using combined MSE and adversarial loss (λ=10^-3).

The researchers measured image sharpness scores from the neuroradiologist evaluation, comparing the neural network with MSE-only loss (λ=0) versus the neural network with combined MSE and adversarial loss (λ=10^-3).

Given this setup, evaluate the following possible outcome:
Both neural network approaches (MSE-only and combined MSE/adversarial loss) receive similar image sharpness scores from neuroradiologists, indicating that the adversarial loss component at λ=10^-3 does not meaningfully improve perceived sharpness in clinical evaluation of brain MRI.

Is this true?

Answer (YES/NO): NO